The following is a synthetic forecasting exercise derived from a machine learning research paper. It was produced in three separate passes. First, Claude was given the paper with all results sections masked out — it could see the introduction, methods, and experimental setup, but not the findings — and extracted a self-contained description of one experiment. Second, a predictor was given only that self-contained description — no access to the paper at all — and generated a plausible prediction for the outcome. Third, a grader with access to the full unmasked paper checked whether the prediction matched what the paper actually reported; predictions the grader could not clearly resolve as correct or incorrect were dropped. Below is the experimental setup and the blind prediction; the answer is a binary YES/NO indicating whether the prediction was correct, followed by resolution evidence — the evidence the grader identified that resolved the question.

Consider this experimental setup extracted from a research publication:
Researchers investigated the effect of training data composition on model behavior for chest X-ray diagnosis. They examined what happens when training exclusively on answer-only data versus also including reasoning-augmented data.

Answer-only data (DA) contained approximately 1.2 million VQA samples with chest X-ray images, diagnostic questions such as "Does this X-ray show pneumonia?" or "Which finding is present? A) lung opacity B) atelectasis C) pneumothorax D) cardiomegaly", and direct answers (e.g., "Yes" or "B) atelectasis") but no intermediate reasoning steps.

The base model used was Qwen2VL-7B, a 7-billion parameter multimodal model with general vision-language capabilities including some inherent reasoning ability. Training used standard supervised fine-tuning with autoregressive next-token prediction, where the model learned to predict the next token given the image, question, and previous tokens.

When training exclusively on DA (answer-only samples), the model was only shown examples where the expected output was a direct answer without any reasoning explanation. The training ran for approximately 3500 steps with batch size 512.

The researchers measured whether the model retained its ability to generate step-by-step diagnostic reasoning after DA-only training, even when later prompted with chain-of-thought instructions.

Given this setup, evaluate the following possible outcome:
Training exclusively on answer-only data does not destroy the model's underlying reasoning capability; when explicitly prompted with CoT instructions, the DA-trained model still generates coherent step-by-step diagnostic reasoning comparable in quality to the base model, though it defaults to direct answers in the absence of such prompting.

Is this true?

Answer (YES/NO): NO